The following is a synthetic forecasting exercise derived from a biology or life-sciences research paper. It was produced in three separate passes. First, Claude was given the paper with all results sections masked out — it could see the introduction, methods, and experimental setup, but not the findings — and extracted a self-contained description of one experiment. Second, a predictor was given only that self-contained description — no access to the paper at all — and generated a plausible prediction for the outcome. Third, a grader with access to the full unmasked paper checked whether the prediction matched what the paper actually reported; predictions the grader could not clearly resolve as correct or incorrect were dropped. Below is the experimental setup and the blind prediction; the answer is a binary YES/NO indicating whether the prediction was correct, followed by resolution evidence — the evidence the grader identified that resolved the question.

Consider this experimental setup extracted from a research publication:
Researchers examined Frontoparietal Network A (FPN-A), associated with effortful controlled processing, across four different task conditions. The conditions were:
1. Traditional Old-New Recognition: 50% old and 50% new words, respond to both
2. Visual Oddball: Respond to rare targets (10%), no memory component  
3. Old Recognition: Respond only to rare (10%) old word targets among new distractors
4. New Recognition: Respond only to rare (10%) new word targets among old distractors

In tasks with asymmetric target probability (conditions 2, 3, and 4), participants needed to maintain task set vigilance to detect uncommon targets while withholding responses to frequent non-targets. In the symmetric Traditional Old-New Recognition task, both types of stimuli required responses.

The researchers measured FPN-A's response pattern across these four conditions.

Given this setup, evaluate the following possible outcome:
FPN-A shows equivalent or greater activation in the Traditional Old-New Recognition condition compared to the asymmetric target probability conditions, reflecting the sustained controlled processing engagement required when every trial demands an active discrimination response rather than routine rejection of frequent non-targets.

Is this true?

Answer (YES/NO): NO